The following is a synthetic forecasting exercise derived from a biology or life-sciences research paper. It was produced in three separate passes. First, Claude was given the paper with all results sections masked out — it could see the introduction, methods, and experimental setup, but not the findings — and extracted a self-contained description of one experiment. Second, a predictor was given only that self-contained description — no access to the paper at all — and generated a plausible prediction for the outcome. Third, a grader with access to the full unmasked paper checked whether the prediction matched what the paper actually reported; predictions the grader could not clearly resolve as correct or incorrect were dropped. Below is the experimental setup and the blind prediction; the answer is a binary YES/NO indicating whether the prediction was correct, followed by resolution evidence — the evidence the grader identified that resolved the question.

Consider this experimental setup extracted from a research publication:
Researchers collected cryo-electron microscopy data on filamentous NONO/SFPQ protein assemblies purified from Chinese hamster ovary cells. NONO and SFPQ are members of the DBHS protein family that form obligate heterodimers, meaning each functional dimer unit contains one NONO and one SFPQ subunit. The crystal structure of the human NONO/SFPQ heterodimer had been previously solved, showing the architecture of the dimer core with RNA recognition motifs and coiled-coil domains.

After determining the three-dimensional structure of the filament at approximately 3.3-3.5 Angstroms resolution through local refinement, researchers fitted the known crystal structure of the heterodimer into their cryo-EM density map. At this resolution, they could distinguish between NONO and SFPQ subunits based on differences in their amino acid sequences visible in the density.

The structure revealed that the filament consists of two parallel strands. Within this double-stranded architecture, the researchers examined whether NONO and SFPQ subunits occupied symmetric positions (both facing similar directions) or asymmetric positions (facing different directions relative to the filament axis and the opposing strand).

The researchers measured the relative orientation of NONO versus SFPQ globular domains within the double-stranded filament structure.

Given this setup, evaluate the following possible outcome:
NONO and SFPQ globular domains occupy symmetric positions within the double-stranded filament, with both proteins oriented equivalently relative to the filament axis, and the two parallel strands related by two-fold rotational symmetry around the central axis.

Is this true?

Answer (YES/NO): NO